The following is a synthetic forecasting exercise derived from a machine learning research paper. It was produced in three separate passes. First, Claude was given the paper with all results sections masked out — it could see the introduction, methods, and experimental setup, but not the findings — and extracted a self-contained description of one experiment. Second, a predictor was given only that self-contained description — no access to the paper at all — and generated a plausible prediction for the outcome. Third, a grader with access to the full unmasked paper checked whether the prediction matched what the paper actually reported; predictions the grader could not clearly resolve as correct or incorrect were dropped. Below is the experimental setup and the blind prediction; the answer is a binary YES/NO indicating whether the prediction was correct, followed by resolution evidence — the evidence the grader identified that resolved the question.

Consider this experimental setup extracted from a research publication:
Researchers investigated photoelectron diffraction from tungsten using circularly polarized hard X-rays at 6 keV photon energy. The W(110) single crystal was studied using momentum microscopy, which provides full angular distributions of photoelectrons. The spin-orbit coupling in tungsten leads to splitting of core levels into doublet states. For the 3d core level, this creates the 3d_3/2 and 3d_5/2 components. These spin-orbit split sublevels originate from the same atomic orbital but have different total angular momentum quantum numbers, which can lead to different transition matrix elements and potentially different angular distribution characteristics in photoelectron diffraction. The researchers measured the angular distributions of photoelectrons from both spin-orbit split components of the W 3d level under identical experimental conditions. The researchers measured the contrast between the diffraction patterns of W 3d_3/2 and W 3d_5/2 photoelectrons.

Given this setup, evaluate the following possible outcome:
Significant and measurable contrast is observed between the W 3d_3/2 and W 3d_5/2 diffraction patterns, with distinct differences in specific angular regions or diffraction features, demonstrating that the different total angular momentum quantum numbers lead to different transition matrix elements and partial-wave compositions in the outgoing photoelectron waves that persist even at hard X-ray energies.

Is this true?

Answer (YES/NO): YES